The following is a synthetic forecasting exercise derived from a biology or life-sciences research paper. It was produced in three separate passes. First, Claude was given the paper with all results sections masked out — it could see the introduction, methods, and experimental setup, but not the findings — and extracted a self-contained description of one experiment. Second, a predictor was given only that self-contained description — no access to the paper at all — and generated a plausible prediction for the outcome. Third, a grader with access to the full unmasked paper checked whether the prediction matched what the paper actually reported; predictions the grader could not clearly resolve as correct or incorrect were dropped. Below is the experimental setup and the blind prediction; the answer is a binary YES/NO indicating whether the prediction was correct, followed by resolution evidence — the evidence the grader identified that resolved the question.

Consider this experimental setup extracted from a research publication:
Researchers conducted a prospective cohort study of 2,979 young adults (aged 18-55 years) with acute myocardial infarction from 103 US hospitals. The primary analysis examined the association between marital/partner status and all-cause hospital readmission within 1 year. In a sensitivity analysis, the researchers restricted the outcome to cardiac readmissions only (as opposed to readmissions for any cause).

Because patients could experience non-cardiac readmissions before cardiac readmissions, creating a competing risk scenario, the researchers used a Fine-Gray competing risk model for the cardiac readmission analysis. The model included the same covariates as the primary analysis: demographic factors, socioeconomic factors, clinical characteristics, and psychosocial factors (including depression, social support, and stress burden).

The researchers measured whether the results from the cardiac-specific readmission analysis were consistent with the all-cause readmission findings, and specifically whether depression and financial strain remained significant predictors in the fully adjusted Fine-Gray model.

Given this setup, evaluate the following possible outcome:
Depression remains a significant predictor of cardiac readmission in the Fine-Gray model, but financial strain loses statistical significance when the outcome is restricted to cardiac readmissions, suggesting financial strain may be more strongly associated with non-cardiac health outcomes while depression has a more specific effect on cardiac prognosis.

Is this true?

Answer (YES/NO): NO